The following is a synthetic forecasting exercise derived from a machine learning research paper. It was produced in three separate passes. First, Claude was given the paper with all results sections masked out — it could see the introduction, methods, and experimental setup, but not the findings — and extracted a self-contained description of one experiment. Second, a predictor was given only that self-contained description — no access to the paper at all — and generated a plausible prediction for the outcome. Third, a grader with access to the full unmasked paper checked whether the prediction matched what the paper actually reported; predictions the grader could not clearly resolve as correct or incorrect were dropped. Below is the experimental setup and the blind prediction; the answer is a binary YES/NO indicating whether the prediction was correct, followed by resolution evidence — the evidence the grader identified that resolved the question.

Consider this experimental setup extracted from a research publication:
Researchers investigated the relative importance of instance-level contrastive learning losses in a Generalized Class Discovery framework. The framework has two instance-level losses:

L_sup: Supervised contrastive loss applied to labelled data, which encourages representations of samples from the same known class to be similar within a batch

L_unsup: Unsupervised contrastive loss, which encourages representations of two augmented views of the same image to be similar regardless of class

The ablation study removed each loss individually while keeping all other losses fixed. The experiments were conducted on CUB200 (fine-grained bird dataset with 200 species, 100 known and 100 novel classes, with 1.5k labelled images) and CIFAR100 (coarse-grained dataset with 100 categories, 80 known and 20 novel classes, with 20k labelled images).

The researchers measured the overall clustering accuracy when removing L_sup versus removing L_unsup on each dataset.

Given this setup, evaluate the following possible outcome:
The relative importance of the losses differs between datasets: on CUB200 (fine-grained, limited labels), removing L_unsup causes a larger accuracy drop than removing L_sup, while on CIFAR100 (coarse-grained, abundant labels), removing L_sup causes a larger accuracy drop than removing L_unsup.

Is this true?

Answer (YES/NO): NO